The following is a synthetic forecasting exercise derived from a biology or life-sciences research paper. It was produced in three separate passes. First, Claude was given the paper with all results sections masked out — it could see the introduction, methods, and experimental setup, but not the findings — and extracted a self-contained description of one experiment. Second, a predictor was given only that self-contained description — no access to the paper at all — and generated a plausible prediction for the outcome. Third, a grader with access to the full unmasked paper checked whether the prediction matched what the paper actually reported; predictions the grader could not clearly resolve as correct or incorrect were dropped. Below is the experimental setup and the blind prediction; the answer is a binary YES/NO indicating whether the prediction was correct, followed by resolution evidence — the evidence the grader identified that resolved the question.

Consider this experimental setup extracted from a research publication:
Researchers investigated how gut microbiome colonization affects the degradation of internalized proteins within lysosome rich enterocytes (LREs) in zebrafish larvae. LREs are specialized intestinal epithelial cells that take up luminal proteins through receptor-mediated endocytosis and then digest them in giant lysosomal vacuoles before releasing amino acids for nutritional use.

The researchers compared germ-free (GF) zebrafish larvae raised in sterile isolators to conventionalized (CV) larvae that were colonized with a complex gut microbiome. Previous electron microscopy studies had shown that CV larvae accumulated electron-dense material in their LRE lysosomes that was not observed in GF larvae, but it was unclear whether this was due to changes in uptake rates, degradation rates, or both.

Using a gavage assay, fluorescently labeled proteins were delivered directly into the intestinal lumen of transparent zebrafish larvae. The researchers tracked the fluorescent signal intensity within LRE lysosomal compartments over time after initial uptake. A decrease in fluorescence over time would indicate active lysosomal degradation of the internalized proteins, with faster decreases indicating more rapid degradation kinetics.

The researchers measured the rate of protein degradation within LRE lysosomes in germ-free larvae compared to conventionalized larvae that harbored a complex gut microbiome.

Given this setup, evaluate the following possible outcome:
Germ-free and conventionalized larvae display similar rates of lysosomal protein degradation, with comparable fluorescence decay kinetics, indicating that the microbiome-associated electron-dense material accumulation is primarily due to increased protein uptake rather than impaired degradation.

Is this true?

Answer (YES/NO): NO